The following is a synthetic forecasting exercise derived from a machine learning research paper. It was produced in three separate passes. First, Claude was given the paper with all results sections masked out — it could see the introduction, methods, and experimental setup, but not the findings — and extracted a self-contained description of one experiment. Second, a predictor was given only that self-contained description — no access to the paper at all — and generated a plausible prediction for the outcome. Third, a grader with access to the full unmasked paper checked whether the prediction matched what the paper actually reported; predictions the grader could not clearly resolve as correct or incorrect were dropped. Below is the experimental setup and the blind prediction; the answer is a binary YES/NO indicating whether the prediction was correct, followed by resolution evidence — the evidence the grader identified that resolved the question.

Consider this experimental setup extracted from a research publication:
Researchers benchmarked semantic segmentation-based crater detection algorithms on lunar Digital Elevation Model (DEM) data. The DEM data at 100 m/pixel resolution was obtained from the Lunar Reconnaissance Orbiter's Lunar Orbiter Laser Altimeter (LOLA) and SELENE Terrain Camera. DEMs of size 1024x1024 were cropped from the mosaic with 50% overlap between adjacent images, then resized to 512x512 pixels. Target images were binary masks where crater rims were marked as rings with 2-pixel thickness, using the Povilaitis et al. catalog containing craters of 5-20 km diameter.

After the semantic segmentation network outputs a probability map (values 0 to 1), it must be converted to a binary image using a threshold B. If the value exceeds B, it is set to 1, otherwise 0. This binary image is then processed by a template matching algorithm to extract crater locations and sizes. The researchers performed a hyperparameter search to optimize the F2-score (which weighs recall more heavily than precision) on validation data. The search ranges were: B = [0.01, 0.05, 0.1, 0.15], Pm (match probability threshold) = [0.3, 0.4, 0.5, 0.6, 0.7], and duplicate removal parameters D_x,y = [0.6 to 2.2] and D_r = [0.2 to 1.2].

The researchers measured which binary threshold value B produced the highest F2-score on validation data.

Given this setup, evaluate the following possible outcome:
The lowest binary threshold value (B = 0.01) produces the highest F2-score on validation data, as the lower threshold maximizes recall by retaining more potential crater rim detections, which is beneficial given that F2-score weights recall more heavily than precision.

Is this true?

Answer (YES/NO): NO